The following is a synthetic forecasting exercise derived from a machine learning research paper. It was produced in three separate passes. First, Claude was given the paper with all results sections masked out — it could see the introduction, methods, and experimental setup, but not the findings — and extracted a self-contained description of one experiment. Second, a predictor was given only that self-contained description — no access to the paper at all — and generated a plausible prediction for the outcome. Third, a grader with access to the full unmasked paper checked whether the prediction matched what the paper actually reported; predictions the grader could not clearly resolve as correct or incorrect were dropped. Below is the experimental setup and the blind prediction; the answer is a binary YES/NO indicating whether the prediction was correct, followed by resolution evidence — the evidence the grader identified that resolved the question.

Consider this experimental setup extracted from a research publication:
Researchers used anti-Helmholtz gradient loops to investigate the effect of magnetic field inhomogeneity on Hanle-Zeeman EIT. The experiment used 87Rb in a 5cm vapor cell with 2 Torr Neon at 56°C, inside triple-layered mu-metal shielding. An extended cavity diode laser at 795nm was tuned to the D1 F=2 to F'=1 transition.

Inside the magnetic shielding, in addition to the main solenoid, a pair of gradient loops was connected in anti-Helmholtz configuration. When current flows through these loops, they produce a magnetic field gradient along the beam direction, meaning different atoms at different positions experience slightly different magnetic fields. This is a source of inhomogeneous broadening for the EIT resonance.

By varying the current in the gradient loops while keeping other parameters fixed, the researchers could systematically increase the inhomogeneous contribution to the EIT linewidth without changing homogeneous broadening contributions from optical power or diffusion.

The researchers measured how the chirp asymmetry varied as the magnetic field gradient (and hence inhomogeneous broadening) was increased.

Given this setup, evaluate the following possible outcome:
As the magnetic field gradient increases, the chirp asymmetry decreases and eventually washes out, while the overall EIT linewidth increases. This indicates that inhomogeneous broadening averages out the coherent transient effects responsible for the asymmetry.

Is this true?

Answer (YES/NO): YES